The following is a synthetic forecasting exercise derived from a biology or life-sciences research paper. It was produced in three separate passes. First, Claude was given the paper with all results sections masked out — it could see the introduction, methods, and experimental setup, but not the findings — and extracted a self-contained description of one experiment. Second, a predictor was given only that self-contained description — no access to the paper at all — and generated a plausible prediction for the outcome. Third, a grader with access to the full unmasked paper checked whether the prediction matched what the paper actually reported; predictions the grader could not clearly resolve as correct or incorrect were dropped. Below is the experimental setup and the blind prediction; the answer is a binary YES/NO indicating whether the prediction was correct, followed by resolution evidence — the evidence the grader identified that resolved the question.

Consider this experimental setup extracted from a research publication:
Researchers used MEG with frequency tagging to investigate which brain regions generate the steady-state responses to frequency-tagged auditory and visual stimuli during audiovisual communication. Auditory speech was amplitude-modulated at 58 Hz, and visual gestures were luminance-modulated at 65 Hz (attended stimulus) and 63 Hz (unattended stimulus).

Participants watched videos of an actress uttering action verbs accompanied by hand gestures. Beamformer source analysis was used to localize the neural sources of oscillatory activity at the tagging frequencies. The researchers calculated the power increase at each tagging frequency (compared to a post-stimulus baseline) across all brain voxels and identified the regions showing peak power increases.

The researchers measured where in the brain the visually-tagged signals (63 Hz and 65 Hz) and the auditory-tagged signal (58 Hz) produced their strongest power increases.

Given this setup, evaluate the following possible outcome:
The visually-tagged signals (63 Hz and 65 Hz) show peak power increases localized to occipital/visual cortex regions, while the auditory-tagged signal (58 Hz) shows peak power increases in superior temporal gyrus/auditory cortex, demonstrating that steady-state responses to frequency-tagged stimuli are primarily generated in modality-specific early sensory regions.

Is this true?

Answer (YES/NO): YES